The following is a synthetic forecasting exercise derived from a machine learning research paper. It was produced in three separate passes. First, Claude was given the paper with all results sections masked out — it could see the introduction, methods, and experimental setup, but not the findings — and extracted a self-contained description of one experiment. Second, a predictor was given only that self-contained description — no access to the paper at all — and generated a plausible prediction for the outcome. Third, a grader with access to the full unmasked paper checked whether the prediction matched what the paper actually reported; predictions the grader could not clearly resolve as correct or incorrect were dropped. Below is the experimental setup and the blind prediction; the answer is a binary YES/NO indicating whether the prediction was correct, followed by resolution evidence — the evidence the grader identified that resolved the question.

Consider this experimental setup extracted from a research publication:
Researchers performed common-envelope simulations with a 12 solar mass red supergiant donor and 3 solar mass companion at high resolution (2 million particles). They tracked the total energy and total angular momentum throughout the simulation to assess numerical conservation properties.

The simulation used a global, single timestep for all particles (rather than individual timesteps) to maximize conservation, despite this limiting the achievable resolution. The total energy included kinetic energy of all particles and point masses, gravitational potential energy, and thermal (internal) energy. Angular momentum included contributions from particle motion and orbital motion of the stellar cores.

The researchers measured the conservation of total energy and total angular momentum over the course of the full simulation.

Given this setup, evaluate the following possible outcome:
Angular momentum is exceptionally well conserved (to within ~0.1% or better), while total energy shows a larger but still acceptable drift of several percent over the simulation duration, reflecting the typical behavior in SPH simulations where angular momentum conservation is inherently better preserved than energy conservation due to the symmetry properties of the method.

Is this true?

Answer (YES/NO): NO